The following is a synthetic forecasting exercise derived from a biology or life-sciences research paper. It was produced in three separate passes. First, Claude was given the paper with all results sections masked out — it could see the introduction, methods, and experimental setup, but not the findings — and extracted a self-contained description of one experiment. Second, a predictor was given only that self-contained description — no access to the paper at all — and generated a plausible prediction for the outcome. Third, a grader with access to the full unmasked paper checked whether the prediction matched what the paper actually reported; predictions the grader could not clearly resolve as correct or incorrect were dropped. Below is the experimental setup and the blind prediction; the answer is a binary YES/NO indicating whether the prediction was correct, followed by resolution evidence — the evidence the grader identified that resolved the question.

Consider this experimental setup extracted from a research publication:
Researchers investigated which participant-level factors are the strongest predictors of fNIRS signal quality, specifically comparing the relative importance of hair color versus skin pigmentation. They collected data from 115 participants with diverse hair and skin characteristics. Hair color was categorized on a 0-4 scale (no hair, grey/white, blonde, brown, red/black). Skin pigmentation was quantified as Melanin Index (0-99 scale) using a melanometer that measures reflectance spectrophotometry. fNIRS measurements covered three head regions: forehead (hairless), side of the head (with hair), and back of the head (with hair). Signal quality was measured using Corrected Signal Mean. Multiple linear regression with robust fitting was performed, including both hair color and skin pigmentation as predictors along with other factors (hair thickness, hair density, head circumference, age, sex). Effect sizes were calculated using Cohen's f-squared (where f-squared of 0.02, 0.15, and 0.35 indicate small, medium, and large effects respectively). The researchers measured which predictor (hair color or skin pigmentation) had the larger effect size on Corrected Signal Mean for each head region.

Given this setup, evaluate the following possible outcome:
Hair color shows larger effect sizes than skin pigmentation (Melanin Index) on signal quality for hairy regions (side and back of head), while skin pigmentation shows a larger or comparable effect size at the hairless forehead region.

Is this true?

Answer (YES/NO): NO